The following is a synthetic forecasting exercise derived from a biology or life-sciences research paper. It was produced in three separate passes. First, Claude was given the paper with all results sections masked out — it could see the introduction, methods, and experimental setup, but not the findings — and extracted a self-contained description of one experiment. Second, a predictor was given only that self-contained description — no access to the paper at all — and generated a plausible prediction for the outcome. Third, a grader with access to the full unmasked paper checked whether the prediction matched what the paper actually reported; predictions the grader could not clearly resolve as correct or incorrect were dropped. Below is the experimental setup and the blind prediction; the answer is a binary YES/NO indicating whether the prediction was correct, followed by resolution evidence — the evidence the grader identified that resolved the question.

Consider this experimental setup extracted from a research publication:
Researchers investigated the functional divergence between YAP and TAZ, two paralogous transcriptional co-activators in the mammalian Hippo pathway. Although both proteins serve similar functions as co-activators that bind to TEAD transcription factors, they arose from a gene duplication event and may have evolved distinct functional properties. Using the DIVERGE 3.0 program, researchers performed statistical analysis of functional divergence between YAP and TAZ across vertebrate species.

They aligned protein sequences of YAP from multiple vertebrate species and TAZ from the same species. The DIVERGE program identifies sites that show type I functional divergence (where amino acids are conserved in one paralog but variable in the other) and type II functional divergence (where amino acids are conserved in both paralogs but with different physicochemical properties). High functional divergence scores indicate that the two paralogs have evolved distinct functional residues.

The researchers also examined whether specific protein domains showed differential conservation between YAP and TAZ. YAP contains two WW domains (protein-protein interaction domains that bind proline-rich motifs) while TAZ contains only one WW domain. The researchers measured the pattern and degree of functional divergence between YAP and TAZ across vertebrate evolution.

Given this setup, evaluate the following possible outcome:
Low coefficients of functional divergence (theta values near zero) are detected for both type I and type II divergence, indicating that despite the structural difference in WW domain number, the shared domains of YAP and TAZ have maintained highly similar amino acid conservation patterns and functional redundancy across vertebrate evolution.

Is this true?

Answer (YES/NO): NO